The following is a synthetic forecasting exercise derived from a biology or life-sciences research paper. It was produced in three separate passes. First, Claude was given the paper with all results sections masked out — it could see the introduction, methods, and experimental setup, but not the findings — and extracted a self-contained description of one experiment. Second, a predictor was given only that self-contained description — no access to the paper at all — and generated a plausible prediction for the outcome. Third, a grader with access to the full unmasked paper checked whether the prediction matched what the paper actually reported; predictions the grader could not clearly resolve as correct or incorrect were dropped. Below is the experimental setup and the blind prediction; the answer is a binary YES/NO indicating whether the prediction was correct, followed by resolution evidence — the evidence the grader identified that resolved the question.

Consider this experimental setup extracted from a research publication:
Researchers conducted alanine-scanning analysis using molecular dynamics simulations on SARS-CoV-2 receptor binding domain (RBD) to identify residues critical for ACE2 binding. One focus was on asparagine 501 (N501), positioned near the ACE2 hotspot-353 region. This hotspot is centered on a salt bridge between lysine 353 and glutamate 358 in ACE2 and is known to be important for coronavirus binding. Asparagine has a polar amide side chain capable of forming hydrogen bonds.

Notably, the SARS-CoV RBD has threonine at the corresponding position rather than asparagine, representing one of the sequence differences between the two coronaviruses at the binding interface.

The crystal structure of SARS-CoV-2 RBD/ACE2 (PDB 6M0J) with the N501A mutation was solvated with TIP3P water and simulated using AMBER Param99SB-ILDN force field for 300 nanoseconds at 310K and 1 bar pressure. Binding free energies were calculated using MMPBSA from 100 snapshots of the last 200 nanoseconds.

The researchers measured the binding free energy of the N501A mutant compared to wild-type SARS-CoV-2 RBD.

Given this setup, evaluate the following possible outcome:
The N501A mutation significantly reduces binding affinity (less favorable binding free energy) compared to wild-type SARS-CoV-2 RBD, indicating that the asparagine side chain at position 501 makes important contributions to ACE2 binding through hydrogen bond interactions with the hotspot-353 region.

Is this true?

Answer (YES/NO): YES